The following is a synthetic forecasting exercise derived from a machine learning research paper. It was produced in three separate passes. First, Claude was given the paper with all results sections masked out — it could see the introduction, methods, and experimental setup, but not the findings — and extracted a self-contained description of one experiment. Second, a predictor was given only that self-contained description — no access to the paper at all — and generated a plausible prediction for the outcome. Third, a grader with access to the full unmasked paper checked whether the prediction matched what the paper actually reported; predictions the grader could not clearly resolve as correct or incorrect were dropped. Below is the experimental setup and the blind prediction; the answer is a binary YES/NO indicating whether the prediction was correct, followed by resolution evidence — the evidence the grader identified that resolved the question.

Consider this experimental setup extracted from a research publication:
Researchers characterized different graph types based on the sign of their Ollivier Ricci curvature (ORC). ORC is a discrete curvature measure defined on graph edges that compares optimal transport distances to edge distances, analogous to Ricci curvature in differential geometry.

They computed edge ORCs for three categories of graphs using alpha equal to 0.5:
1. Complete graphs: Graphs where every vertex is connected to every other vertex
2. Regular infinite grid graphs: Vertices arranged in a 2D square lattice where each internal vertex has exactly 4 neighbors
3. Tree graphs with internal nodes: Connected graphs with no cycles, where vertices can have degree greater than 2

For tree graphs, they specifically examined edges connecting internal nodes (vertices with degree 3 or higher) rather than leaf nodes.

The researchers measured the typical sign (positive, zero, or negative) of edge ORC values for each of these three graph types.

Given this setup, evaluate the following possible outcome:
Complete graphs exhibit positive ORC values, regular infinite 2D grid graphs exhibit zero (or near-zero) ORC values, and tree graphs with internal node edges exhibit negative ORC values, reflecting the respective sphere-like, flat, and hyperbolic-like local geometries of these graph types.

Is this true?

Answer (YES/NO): YES